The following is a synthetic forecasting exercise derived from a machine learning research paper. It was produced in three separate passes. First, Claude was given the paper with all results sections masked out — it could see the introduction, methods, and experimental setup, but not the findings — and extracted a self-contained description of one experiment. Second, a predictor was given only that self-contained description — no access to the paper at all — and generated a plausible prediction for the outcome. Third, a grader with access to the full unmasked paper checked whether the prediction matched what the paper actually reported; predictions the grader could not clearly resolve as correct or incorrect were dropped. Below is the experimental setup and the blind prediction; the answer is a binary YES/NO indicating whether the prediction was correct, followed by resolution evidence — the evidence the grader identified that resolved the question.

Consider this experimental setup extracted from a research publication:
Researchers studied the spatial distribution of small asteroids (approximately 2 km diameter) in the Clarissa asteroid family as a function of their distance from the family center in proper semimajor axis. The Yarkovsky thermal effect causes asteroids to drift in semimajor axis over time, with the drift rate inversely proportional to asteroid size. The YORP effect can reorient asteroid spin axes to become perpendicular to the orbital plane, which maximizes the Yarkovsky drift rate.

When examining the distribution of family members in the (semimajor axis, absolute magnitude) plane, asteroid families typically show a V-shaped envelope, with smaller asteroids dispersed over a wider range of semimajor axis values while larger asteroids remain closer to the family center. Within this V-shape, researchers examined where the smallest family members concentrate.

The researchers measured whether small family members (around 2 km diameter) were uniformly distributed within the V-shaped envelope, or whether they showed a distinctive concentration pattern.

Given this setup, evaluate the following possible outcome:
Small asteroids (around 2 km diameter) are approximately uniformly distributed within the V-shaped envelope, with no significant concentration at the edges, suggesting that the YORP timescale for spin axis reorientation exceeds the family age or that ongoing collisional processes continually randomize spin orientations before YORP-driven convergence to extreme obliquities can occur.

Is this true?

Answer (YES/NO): NO